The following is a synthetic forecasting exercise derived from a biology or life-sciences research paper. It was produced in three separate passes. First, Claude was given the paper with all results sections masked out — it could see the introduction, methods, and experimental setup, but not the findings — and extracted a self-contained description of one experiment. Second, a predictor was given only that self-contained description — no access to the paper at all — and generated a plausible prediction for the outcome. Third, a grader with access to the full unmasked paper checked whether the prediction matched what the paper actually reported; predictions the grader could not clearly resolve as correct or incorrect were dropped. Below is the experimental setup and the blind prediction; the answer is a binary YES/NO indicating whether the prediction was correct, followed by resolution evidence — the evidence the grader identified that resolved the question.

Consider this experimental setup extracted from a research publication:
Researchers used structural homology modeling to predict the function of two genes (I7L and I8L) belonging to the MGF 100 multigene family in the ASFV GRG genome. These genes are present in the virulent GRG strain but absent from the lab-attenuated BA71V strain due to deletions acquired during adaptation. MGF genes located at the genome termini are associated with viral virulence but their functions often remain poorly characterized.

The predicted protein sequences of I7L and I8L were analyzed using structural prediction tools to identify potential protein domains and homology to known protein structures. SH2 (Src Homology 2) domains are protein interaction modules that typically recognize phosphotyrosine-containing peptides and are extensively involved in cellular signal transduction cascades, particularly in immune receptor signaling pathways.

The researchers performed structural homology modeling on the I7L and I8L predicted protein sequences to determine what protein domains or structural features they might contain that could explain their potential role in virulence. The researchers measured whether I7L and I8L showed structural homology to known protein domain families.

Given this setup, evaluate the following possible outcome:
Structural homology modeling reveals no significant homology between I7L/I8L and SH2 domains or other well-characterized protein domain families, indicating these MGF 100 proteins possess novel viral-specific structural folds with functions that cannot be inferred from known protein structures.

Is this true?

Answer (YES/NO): NO